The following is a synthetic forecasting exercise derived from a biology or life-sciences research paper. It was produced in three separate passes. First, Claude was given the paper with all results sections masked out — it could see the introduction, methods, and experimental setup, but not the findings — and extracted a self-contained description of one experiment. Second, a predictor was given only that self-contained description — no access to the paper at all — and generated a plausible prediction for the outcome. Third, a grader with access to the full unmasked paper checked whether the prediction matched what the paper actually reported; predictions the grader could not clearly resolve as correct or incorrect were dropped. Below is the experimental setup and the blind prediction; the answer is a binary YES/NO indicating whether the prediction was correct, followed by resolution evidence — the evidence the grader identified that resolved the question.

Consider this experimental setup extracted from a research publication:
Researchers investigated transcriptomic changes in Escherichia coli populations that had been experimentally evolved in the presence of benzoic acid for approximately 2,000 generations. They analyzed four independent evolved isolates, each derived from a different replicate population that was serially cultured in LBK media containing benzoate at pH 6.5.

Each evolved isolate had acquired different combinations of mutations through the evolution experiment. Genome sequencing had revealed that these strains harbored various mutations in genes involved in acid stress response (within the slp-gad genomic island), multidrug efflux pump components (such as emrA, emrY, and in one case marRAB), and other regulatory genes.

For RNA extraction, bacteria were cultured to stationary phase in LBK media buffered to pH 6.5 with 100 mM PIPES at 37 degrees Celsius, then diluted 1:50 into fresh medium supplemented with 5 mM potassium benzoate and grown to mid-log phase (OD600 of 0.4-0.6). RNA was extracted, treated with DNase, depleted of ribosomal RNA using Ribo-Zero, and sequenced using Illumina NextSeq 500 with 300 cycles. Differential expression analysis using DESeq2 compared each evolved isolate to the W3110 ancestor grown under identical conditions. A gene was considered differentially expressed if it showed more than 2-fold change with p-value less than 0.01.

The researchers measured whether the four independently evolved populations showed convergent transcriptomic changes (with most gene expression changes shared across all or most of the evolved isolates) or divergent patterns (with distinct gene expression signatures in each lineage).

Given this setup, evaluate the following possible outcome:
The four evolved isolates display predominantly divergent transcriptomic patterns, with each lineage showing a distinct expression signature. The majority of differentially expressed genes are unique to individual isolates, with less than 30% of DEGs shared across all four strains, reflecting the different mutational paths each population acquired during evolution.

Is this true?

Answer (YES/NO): NO